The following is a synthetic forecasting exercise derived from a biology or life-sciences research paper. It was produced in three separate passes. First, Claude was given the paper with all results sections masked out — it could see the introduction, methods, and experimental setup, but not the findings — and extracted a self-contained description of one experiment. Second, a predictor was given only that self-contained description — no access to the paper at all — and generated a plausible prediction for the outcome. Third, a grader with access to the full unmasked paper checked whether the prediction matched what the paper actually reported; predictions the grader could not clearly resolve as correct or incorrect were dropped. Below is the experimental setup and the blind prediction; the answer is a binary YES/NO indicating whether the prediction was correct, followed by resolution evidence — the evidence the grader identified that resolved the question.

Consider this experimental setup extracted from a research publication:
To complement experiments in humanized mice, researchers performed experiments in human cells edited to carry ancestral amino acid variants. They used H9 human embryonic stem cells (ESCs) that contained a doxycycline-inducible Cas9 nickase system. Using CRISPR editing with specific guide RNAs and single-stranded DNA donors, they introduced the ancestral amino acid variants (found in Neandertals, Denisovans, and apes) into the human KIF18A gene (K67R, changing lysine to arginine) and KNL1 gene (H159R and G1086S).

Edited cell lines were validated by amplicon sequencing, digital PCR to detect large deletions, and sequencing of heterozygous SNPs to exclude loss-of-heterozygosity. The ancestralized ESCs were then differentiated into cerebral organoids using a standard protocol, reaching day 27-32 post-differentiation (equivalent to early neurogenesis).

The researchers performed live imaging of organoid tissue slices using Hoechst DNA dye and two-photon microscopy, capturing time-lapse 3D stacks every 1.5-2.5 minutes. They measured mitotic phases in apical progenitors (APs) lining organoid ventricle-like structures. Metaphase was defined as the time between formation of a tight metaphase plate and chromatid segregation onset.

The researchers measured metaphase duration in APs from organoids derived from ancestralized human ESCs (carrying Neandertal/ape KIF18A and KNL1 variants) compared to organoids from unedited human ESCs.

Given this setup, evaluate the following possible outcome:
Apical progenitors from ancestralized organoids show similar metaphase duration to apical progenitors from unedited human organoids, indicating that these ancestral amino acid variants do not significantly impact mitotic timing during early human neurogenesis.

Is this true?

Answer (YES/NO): NO